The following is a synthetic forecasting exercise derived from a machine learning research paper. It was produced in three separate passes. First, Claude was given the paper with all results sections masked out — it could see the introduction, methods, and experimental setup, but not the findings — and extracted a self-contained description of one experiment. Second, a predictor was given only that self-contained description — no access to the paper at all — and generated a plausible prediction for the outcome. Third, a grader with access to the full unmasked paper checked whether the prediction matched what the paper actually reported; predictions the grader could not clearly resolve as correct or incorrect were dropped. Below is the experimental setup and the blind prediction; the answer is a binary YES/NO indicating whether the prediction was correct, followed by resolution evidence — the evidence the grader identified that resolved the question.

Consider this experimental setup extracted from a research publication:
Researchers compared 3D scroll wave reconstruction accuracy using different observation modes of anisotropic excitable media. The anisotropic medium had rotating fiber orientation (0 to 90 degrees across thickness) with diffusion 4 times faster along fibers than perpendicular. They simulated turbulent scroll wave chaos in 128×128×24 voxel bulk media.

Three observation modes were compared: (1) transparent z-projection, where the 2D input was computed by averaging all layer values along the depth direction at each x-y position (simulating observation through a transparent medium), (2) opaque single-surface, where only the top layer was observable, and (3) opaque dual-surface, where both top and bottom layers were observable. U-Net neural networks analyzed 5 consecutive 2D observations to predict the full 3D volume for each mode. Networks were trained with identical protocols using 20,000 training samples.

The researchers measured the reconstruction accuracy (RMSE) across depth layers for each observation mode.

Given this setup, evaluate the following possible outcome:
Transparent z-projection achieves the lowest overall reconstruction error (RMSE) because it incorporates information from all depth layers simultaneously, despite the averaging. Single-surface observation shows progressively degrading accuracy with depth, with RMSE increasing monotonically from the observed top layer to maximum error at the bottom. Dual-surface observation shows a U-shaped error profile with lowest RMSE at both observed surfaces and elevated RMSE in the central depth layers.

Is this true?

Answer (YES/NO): YES